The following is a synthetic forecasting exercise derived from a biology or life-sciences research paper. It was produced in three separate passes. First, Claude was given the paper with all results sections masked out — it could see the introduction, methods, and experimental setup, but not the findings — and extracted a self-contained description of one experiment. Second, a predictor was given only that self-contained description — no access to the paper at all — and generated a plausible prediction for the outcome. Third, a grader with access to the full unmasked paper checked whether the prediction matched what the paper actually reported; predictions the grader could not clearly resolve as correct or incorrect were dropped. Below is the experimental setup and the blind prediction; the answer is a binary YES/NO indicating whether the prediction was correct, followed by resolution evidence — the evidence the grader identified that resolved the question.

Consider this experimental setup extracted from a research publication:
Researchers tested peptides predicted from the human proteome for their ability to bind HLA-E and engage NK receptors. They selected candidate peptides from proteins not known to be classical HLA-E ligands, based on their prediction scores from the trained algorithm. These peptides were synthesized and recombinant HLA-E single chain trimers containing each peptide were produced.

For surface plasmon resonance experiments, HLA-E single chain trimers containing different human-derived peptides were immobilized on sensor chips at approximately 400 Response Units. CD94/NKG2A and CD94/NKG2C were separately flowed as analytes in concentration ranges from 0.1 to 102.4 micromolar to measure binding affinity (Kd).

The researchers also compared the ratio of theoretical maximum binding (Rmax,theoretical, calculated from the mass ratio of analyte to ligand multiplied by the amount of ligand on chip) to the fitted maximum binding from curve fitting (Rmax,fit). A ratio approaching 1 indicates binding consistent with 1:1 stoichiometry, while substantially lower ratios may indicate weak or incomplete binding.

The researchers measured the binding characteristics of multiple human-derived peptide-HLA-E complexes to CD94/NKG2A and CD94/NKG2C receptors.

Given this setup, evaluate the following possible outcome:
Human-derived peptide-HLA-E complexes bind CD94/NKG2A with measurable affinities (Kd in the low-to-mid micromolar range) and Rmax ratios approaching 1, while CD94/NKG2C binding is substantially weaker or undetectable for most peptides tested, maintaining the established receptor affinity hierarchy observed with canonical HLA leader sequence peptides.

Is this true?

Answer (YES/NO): NO